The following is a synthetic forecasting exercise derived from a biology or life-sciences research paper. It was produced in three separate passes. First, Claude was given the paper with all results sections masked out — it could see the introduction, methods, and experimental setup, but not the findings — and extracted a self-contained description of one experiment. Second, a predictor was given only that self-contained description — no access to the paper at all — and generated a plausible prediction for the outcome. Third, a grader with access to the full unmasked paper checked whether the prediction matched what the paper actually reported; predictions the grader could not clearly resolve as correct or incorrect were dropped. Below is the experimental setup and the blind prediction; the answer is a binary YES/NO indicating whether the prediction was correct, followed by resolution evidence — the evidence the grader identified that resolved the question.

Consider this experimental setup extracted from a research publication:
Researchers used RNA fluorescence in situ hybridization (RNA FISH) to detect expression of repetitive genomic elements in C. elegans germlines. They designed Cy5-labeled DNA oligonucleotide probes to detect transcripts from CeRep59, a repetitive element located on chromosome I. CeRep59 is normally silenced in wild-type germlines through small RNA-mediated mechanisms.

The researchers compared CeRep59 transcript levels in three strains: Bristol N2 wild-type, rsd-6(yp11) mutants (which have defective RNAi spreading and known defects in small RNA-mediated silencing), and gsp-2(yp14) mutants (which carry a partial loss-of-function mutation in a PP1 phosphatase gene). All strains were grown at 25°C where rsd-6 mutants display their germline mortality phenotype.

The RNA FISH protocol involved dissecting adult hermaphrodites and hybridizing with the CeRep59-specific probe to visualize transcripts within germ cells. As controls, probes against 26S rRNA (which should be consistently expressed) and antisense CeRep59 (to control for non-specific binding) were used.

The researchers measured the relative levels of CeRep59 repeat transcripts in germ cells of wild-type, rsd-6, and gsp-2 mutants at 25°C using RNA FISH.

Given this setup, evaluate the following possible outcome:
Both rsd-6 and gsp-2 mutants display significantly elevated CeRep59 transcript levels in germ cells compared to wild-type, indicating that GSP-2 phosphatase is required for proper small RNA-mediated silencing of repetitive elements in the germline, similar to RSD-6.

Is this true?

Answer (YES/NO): YES